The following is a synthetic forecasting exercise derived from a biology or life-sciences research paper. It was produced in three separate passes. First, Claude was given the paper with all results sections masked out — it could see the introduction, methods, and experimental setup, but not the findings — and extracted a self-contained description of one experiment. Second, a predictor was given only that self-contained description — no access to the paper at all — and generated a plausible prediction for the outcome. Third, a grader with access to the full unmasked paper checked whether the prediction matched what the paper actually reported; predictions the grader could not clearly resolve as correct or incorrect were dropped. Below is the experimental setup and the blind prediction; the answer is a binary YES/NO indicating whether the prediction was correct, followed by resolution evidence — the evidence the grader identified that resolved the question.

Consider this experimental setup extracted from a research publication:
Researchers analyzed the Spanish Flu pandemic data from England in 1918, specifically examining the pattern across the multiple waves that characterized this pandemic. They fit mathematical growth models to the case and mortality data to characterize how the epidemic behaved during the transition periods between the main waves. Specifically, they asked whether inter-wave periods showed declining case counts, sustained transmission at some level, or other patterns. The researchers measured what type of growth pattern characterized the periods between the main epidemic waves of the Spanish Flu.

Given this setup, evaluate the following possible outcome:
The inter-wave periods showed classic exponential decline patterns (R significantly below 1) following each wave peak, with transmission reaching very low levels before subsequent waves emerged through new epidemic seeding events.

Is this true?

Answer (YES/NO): NO